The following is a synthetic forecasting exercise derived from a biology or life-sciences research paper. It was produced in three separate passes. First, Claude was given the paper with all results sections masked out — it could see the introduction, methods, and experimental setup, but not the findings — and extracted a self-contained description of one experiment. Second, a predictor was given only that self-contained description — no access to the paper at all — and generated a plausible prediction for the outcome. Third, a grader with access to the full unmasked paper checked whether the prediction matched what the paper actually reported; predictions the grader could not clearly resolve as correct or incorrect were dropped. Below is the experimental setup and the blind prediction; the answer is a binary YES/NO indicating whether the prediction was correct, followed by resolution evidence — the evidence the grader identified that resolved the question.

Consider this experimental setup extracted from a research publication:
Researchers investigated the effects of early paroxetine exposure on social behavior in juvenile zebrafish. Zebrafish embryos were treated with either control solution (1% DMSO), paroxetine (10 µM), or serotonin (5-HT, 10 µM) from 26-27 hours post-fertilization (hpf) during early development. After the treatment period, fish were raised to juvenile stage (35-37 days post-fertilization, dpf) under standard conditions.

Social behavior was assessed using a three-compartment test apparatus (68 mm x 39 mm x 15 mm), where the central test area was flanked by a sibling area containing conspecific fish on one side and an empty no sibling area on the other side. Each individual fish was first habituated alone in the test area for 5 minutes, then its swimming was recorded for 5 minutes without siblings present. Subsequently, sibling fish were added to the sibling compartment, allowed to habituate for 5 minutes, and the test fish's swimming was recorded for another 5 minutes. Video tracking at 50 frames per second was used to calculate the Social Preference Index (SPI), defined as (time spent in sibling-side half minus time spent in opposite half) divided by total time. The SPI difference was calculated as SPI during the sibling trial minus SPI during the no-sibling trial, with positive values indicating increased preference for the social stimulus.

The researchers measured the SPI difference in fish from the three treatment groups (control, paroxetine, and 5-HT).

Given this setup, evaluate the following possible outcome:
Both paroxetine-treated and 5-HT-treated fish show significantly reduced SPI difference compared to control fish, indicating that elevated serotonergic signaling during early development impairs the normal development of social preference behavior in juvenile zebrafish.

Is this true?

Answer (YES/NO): NO